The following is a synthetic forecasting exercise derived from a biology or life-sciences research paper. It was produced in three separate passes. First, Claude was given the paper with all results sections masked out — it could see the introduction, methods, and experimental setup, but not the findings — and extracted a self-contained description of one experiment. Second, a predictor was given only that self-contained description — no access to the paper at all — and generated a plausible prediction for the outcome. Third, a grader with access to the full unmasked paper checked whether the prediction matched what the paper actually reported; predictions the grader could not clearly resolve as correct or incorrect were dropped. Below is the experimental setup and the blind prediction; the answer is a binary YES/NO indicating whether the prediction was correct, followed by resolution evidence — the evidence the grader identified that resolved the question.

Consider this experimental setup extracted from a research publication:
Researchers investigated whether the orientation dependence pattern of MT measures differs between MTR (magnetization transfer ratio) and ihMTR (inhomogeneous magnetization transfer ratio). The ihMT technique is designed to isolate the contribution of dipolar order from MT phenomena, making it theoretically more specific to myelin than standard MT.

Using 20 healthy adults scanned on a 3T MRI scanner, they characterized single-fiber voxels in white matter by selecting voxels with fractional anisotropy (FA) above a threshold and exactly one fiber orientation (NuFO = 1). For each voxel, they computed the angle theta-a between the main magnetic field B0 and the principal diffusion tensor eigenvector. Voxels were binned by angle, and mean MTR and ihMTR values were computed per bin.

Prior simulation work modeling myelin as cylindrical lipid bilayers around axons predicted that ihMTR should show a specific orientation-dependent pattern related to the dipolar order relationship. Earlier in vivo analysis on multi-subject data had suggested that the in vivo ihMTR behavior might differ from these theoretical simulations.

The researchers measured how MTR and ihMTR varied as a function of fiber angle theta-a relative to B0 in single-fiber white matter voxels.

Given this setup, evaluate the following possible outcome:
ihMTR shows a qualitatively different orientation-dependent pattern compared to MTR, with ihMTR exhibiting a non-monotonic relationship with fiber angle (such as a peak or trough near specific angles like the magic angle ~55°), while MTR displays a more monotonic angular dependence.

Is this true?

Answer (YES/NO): NO